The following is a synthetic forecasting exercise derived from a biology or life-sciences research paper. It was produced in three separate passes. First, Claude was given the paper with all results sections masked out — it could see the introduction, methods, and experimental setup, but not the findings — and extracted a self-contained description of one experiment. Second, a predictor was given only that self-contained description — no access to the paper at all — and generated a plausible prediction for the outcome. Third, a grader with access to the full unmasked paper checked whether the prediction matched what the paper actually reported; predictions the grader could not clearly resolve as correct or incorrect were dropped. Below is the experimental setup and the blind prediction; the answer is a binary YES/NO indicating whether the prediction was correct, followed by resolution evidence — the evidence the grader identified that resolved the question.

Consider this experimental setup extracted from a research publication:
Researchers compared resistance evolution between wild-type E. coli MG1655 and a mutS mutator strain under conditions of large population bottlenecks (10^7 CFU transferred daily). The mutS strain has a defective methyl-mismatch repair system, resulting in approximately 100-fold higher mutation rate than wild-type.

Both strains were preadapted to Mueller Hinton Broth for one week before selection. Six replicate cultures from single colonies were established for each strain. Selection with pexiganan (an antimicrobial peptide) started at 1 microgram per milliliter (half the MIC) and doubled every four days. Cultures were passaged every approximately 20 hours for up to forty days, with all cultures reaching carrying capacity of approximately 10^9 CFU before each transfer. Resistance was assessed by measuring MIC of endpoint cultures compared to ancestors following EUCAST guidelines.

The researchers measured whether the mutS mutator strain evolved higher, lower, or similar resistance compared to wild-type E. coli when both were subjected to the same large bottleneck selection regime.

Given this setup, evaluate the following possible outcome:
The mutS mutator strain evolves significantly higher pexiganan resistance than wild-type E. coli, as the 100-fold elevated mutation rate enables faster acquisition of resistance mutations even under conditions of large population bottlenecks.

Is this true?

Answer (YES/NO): YES